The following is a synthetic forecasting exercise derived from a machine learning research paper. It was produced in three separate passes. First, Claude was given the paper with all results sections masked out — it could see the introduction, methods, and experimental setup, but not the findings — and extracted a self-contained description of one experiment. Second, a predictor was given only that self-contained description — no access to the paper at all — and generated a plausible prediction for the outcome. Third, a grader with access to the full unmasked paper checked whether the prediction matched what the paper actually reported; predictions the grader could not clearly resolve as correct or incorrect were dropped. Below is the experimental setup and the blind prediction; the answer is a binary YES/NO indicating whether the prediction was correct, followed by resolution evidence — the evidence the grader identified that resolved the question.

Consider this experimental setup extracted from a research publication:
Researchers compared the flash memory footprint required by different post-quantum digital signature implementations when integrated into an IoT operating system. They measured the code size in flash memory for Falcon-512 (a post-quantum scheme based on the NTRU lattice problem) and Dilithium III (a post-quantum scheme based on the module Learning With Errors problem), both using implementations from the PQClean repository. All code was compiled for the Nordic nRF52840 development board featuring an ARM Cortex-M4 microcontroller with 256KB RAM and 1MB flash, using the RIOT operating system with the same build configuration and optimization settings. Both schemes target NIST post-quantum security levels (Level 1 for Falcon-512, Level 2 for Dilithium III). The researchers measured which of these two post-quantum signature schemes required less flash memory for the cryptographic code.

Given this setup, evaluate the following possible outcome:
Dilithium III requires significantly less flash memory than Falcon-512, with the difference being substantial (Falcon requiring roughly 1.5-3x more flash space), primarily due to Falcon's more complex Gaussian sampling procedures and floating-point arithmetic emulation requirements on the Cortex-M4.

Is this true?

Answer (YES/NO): NO